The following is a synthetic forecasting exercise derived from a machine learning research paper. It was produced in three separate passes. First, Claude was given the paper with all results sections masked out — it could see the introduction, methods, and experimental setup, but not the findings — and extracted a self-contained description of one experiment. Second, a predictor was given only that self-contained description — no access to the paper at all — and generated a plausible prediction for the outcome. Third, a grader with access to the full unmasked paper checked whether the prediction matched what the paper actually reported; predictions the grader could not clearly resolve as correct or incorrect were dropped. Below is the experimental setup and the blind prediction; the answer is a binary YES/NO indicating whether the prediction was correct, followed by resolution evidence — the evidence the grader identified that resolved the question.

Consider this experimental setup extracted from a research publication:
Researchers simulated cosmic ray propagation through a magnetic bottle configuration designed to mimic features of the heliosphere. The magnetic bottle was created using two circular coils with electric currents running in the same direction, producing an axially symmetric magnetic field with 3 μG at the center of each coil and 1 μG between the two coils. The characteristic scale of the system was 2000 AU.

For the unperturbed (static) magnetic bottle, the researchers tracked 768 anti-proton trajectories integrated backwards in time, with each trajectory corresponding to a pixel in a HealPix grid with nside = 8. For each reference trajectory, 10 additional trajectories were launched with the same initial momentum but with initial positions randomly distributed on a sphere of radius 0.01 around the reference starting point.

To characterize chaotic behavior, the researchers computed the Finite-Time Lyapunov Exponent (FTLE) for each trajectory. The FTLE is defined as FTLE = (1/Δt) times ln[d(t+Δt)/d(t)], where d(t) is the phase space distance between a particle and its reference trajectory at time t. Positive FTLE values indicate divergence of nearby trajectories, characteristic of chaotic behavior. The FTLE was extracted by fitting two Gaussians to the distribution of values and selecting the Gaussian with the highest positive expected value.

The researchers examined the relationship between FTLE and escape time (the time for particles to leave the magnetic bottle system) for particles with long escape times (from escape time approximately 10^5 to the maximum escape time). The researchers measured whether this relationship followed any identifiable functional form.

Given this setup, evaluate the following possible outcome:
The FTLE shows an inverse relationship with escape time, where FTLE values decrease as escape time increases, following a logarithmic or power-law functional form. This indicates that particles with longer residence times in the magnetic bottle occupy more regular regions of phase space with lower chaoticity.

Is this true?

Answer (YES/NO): YES